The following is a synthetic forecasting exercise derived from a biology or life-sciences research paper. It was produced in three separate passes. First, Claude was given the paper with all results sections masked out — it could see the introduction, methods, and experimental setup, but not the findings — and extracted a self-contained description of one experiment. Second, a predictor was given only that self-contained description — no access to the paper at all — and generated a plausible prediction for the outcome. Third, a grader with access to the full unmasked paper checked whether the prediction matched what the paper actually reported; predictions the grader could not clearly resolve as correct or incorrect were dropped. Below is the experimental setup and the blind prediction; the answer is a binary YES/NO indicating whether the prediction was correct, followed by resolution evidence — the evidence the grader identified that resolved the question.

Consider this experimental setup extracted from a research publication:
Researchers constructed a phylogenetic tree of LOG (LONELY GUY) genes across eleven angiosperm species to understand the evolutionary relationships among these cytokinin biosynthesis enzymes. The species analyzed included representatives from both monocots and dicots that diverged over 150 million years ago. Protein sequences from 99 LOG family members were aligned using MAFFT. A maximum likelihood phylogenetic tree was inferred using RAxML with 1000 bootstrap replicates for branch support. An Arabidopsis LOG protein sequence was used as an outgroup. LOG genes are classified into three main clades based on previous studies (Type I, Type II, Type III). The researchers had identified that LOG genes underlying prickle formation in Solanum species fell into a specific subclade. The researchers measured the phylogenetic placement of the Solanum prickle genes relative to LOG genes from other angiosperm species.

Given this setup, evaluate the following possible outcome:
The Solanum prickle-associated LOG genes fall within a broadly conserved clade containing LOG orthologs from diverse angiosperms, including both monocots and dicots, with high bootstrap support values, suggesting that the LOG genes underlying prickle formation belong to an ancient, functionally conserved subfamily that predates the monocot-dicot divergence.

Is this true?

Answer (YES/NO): YES